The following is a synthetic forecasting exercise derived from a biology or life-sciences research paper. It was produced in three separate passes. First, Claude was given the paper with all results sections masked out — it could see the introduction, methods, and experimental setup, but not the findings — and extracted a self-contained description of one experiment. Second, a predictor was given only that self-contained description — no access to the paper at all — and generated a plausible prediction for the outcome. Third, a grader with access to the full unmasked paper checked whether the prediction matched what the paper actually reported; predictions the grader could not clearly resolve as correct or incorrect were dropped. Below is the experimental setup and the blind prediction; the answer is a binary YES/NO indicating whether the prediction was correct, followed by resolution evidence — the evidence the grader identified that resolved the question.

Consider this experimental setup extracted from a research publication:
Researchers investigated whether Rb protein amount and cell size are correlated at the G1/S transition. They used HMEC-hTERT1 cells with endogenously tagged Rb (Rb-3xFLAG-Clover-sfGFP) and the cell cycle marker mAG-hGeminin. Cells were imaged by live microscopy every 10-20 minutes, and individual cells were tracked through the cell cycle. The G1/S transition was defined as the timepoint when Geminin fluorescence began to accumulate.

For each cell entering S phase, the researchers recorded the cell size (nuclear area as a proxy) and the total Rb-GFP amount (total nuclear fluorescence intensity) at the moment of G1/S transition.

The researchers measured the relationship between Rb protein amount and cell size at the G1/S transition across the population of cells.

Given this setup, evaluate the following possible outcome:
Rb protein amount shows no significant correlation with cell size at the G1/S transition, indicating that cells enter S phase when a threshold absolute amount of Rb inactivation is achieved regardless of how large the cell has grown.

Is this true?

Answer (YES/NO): NO